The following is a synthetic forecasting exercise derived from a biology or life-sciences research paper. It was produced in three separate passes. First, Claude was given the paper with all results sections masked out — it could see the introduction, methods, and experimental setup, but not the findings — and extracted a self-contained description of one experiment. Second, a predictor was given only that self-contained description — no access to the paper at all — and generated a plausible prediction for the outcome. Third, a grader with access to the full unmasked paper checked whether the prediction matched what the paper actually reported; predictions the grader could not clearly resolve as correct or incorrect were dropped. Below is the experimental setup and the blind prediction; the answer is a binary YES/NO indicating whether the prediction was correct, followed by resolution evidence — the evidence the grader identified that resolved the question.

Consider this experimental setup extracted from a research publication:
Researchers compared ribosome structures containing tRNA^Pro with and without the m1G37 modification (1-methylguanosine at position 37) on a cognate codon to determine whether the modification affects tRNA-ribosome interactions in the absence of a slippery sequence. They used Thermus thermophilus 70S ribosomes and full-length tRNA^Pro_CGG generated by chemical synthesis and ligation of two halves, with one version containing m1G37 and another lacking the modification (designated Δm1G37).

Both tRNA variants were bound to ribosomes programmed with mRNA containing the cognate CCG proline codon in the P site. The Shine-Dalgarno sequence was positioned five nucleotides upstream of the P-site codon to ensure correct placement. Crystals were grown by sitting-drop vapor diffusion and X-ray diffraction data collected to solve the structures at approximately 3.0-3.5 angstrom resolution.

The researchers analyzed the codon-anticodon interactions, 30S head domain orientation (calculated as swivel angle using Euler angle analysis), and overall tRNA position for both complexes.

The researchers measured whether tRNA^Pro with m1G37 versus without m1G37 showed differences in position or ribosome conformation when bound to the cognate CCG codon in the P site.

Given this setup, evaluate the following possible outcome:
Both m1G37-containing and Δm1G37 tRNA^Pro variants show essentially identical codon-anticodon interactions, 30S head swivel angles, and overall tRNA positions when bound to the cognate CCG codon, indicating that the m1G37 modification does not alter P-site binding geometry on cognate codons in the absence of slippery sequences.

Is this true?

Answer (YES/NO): YES